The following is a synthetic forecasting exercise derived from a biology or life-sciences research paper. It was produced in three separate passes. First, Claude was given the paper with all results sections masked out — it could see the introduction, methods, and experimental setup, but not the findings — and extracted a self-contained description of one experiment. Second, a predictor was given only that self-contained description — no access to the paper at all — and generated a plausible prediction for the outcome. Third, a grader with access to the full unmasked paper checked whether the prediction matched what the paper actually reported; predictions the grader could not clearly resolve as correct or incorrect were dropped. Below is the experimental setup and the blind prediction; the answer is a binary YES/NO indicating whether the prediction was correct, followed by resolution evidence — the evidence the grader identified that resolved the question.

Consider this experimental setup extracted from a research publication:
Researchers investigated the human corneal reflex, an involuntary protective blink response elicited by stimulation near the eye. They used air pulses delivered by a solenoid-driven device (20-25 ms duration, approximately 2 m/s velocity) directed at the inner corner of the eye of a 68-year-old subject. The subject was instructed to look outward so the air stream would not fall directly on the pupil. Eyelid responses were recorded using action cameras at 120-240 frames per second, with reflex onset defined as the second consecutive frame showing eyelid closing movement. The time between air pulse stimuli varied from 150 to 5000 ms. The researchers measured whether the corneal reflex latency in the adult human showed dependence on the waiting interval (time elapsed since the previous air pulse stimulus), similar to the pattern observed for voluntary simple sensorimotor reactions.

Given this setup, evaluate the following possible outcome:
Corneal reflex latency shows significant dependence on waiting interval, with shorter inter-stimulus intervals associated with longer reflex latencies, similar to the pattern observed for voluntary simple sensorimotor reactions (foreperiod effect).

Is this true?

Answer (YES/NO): YES